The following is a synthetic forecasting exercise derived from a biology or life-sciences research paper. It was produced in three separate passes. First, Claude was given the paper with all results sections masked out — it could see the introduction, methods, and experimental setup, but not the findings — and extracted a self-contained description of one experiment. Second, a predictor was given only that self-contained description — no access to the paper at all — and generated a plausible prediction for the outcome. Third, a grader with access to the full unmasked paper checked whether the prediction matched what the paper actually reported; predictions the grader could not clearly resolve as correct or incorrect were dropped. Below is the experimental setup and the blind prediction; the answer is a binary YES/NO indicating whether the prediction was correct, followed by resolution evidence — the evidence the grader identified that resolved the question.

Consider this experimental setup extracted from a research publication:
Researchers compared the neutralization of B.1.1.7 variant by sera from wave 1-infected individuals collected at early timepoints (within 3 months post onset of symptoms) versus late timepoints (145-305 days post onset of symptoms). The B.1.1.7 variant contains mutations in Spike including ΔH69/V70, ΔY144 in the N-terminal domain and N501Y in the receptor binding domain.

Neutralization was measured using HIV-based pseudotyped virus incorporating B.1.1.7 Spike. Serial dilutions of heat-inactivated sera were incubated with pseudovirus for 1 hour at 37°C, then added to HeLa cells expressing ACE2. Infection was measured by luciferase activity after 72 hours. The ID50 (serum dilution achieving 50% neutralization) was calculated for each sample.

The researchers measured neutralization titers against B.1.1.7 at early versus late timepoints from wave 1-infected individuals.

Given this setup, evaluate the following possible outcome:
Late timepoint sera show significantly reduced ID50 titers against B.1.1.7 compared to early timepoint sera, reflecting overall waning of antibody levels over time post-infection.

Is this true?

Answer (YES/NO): YES